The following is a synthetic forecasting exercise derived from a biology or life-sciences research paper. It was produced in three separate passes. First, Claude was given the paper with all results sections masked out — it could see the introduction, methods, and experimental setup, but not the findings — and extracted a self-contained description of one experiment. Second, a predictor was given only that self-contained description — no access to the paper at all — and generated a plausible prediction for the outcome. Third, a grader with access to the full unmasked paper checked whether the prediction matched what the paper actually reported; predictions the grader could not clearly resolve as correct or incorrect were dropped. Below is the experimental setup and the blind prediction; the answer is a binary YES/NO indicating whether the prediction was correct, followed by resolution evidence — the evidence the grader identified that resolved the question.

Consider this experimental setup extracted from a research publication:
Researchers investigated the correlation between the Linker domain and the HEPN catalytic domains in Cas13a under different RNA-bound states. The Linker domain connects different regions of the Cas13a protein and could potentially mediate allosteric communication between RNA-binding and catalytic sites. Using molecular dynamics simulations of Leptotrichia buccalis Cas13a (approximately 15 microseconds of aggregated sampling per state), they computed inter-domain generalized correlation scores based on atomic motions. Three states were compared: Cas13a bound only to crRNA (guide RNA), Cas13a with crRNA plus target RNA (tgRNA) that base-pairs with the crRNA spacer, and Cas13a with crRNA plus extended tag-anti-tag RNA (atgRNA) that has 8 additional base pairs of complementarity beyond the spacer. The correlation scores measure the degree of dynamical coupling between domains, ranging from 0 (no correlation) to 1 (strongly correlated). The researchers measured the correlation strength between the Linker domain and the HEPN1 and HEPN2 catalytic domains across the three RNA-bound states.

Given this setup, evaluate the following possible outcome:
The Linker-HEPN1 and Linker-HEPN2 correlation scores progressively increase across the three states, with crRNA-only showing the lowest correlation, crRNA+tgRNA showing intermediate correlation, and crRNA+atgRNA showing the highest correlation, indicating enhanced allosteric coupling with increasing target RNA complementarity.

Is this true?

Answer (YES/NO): NO